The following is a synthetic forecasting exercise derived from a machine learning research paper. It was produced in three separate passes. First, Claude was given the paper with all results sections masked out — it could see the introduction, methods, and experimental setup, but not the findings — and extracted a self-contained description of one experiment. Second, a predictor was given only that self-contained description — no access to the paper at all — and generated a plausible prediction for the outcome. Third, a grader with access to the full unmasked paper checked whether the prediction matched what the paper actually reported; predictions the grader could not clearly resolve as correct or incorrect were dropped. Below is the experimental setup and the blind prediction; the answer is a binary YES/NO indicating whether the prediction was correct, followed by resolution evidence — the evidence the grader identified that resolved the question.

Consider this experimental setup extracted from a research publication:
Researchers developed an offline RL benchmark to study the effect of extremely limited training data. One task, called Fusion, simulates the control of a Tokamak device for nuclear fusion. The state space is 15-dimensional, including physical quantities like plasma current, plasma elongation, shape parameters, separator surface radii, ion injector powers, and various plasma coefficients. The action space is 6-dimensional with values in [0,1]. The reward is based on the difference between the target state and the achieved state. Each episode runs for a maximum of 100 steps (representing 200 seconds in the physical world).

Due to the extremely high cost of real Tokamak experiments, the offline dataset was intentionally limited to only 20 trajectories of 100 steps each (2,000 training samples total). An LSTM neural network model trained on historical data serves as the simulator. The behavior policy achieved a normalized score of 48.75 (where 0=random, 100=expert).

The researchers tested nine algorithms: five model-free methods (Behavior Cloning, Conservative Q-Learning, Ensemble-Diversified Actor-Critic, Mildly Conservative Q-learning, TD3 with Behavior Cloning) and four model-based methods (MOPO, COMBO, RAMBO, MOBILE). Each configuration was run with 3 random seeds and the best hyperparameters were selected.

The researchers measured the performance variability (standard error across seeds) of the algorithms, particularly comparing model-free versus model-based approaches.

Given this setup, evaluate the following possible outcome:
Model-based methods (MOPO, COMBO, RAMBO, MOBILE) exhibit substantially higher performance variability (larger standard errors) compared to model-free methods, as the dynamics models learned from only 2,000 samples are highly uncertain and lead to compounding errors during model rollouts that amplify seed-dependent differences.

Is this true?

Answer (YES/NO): NO